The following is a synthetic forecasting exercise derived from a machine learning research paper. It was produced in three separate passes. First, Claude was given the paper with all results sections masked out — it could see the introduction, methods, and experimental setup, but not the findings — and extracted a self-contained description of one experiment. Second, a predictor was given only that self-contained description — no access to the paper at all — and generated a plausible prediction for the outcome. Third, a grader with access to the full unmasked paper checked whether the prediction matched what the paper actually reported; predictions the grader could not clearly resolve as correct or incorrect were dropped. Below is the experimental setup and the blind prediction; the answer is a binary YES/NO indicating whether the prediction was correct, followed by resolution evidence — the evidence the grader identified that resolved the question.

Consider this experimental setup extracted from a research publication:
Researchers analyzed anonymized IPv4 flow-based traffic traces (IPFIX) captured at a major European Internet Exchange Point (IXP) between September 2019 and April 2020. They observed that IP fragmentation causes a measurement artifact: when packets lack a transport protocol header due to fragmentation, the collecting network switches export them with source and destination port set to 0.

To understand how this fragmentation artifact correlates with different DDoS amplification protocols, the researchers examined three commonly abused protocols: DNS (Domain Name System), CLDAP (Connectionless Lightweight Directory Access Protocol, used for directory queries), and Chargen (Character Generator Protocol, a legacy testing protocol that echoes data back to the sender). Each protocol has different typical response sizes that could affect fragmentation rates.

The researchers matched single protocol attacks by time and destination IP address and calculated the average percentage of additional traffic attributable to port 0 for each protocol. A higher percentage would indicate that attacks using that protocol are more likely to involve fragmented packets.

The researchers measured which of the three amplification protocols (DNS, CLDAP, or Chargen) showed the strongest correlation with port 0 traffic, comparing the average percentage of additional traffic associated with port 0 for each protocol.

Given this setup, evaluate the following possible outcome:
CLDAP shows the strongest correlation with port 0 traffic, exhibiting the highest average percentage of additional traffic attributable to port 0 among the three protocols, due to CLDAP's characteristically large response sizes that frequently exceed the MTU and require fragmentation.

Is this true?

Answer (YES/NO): NO